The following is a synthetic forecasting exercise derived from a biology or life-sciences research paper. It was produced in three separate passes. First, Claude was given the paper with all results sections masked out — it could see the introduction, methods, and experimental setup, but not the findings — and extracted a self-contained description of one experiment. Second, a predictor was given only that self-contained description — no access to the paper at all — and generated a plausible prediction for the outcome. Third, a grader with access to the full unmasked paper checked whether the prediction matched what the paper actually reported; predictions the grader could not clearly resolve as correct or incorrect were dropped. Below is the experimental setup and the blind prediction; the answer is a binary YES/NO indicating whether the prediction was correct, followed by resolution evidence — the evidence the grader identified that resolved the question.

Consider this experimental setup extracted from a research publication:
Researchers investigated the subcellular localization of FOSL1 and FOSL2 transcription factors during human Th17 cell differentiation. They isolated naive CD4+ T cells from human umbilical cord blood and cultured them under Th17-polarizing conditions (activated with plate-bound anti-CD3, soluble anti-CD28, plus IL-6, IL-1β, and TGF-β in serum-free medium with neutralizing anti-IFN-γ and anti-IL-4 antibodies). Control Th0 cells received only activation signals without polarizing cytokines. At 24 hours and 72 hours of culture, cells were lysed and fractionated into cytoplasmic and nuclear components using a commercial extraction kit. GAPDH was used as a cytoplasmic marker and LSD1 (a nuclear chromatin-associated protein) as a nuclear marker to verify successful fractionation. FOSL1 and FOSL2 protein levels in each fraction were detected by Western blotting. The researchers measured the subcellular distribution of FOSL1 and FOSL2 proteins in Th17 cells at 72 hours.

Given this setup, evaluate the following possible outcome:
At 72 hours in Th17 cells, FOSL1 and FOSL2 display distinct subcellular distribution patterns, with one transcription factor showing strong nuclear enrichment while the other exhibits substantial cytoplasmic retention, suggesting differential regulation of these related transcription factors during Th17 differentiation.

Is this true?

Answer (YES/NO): NO